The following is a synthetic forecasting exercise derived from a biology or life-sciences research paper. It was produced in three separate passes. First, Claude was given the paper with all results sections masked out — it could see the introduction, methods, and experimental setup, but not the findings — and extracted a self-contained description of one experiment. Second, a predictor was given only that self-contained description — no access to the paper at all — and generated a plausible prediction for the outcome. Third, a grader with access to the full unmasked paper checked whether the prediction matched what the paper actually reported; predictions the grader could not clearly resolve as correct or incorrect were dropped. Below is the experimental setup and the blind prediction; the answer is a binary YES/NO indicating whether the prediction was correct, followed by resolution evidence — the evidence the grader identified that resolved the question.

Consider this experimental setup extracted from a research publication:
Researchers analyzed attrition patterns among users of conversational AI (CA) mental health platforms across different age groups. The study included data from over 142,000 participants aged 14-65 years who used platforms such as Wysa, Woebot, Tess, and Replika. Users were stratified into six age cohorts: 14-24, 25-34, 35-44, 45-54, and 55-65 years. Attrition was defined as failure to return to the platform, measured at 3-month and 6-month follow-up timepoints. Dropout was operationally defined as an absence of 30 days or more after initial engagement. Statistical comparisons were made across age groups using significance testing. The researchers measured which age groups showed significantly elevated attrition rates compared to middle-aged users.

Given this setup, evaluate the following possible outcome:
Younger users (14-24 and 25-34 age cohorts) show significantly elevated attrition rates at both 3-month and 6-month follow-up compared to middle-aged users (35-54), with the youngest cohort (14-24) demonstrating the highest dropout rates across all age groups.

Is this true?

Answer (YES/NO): NO